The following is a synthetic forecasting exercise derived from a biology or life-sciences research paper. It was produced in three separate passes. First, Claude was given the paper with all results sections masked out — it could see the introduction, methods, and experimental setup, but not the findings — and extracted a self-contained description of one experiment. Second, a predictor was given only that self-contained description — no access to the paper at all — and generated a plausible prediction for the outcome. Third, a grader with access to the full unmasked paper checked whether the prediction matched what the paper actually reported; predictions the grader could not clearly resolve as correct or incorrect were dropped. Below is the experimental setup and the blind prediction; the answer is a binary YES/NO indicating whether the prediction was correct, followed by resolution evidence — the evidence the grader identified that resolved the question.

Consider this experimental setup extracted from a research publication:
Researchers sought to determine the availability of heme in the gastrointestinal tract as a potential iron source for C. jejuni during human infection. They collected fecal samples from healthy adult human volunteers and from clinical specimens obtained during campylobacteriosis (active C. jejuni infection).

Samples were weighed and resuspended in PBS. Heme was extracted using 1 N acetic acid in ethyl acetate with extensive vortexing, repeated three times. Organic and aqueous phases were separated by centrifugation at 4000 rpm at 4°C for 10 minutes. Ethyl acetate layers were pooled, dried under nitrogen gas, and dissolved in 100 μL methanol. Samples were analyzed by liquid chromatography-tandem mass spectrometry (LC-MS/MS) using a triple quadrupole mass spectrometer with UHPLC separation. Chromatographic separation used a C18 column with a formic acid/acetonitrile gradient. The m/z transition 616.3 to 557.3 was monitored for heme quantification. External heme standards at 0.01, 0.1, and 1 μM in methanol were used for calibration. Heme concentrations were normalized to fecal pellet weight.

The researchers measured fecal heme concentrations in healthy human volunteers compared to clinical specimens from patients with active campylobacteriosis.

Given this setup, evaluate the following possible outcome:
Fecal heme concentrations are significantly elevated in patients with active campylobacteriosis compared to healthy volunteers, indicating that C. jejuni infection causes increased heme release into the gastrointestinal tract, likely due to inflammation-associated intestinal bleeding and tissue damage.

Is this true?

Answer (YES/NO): YES